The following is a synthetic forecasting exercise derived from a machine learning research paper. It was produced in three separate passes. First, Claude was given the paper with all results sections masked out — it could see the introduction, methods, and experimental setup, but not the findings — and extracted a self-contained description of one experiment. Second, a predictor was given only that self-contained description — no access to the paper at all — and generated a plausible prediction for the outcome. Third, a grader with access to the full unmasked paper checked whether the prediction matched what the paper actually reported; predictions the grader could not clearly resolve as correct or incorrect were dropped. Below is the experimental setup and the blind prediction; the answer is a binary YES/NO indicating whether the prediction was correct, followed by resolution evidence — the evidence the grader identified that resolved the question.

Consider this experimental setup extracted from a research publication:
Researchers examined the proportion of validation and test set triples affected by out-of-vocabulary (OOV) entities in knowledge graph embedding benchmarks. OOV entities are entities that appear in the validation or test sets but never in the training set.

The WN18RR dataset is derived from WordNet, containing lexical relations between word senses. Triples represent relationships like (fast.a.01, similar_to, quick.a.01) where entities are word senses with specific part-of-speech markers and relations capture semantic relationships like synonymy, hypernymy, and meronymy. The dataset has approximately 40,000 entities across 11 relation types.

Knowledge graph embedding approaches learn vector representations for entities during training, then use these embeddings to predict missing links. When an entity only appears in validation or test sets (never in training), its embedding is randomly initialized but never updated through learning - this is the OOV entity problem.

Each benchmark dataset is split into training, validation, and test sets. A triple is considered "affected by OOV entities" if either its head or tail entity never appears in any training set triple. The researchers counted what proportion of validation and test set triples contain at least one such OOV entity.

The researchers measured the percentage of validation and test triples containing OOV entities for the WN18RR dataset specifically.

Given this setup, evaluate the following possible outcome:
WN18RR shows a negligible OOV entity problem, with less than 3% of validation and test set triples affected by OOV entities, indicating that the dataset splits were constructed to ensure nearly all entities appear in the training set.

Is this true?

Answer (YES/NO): NO